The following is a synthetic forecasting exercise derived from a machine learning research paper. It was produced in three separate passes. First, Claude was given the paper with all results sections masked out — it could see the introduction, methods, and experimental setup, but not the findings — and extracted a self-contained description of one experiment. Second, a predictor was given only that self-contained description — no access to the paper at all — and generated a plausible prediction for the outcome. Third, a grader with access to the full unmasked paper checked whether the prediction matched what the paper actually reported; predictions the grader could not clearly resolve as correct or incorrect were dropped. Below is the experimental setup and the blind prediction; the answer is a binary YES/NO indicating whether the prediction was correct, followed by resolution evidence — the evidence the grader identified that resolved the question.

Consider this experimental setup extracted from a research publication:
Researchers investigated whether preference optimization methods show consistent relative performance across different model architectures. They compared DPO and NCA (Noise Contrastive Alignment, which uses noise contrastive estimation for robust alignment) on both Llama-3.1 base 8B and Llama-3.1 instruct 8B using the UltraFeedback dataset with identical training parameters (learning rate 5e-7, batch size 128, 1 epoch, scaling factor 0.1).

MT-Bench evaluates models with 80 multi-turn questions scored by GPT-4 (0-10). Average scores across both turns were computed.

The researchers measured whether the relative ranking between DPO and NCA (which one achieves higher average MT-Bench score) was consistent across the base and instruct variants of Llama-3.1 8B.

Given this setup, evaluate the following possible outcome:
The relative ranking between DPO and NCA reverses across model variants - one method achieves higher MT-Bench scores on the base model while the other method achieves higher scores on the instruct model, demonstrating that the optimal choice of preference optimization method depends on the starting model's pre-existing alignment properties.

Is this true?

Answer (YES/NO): YES